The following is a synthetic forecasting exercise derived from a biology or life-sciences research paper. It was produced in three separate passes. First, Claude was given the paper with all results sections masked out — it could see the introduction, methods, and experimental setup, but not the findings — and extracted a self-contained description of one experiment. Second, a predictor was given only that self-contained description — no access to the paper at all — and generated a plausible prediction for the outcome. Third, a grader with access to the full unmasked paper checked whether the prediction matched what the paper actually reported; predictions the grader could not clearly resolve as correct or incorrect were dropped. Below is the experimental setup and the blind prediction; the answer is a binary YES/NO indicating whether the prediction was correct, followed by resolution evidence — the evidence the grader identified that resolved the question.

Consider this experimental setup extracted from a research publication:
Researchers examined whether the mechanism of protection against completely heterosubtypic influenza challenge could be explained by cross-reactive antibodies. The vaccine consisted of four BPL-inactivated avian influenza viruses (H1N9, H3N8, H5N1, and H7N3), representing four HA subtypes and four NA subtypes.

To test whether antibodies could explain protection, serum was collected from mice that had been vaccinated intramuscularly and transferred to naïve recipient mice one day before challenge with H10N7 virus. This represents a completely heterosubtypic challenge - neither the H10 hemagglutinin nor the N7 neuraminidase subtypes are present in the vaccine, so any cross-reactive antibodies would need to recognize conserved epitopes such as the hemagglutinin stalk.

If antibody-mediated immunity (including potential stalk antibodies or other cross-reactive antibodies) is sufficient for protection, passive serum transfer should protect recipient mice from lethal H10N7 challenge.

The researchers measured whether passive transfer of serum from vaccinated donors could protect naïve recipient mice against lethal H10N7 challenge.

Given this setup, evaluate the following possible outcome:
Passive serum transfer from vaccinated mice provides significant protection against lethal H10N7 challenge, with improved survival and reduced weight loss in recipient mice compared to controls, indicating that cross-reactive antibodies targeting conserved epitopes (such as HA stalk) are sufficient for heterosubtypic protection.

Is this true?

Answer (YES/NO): NO